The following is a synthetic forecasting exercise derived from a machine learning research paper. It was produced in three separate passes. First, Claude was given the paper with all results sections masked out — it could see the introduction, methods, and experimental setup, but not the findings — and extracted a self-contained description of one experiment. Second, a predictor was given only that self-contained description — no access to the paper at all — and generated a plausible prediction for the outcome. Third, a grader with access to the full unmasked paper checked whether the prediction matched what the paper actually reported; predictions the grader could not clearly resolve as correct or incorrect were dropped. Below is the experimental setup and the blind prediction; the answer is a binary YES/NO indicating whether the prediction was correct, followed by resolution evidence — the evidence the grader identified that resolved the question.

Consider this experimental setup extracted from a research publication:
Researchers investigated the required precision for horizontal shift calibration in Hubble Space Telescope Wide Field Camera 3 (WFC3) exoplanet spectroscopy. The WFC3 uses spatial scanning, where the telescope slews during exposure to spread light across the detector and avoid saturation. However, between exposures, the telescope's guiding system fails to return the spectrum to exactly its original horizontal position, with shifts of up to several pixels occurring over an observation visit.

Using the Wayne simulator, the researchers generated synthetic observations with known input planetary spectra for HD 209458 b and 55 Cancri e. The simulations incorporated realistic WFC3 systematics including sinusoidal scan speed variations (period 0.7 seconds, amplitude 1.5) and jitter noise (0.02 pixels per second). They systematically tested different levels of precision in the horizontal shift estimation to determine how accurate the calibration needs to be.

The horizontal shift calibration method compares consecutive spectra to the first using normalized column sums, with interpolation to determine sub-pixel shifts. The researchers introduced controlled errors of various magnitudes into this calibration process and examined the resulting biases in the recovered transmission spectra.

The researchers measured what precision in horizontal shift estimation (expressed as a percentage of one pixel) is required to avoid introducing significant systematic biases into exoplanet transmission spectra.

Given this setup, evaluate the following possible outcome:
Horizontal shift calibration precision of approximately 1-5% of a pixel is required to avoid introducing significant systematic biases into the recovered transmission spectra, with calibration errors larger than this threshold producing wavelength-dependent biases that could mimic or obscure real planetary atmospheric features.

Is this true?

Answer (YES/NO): NO